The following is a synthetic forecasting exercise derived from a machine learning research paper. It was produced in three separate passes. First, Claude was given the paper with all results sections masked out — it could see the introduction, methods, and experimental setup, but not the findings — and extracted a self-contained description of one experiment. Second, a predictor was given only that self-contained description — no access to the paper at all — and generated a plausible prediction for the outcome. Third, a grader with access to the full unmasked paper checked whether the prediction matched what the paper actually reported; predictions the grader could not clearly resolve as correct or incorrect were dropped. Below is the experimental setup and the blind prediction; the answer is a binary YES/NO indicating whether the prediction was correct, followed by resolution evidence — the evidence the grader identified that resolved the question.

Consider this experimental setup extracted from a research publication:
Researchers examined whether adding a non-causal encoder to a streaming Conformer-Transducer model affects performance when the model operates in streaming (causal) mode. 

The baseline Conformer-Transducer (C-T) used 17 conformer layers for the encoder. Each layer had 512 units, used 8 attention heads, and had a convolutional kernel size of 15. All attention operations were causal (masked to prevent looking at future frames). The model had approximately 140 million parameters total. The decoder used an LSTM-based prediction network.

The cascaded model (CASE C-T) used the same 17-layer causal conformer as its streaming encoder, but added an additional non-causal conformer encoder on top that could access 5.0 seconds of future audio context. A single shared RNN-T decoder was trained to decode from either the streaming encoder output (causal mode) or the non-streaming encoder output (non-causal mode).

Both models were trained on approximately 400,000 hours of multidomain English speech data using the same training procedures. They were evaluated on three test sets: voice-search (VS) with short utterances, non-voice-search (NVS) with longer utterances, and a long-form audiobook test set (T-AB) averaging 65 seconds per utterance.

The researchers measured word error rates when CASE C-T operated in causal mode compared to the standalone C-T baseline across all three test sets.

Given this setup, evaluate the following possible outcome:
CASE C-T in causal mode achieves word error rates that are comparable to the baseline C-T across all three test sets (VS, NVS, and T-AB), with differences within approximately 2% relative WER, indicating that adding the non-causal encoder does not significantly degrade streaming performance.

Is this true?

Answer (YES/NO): NO